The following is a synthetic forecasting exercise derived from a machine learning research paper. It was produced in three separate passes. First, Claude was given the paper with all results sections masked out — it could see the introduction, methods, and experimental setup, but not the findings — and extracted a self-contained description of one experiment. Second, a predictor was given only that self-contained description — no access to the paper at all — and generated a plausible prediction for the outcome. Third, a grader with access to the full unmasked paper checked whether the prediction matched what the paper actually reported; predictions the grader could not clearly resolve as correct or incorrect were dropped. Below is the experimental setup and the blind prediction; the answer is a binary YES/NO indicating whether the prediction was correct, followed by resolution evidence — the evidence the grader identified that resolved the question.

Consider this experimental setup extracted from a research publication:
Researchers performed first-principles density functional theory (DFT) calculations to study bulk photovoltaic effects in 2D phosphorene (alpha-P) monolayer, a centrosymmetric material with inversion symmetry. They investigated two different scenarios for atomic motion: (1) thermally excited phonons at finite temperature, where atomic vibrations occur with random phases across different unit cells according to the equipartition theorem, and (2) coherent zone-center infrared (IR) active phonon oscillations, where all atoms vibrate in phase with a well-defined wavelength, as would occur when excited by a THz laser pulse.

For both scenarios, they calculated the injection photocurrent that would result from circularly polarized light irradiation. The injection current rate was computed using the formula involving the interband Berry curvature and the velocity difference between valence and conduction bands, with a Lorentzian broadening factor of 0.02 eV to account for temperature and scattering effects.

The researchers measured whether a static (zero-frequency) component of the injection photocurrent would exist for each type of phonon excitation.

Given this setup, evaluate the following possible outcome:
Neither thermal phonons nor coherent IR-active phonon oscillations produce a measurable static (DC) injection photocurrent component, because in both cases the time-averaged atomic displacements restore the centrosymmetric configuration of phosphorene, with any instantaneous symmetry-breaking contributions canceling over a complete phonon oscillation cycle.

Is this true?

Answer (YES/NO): NO